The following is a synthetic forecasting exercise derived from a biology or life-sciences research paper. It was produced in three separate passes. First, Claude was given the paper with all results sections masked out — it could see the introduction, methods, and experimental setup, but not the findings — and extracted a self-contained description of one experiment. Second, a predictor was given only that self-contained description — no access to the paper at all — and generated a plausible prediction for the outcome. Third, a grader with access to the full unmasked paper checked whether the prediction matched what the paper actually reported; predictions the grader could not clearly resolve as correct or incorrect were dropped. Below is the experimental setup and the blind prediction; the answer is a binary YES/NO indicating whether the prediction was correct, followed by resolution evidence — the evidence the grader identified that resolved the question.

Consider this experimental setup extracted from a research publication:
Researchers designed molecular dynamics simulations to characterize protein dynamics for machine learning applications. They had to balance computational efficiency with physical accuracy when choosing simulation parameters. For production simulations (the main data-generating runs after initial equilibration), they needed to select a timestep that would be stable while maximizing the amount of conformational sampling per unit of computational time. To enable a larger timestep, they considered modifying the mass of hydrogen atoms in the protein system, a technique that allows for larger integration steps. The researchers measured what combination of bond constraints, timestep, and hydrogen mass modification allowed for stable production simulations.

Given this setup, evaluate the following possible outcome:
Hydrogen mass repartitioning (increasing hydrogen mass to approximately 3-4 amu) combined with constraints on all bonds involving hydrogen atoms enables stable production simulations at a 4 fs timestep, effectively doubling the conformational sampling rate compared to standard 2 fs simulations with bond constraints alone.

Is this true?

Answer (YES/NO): NO